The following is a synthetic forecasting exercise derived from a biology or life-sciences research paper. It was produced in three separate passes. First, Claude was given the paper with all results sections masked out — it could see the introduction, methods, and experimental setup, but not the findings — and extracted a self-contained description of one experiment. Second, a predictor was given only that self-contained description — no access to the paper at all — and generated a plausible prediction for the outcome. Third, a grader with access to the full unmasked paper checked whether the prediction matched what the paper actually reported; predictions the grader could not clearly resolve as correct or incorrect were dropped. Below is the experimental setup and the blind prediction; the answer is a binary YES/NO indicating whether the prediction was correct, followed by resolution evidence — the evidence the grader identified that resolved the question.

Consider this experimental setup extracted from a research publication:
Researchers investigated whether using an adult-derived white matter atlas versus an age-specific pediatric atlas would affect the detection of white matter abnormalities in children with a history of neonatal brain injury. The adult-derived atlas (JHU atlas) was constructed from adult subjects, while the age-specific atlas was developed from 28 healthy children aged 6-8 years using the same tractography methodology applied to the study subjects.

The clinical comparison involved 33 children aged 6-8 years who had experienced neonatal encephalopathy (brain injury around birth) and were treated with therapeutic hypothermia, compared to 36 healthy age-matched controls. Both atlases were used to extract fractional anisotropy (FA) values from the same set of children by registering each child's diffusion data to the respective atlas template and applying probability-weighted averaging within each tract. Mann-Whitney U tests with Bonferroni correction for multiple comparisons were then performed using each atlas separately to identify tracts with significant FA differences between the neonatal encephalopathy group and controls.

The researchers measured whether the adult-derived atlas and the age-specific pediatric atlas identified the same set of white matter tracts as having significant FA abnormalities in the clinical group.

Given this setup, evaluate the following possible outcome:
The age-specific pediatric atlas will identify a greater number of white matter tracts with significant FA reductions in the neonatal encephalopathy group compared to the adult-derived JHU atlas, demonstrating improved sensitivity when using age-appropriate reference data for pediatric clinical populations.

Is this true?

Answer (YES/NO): NO